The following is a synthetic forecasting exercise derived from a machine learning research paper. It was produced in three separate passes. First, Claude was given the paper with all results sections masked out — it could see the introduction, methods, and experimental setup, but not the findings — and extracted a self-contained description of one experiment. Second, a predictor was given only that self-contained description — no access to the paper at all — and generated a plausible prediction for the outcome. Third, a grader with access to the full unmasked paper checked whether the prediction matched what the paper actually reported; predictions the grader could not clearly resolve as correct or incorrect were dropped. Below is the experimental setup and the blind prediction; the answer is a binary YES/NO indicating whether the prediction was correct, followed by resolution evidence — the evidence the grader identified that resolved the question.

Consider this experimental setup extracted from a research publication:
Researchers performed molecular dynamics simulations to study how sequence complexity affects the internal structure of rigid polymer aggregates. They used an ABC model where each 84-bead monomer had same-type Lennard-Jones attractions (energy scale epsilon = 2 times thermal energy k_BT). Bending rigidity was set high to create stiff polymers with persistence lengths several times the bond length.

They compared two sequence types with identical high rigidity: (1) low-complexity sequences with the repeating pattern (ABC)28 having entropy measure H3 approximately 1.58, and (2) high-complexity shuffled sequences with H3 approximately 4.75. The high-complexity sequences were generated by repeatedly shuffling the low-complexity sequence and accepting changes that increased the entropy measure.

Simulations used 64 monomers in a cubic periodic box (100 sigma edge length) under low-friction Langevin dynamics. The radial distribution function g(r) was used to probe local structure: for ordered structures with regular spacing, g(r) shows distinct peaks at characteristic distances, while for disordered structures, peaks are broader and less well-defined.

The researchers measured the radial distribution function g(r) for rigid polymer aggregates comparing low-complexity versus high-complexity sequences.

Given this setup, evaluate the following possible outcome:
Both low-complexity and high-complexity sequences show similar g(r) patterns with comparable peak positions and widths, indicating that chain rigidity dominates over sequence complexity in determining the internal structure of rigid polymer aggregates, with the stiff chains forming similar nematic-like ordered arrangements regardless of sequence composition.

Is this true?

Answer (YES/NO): NO